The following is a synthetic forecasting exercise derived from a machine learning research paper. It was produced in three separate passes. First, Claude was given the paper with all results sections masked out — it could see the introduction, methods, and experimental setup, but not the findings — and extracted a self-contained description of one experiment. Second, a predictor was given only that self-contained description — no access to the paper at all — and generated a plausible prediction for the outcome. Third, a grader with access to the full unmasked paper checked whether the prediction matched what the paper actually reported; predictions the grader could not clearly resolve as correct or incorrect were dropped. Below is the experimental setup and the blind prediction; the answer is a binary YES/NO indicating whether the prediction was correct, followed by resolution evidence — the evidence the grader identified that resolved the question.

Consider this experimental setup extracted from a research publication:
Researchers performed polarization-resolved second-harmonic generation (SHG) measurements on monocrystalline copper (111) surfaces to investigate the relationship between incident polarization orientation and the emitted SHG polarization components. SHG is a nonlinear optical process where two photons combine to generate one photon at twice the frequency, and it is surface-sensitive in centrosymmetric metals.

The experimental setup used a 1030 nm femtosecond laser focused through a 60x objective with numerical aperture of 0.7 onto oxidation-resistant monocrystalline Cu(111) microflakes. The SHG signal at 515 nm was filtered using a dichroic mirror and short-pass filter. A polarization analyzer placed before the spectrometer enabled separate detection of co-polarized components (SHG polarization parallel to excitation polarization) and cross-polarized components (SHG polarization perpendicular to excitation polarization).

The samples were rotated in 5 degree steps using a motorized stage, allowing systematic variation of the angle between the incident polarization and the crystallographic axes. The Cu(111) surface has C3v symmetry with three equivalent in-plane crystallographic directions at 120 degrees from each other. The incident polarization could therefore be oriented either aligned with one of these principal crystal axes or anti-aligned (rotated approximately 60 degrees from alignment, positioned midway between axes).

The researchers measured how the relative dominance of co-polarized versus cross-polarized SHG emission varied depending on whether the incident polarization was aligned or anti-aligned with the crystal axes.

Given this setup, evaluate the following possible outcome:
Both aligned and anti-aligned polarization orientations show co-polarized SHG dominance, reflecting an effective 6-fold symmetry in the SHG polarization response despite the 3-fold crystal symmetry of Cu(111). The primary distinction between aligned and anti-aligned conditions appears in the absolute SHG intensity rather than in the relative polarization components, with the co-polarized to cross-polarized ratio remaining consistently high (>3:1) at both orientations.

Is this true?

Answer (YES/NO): NO